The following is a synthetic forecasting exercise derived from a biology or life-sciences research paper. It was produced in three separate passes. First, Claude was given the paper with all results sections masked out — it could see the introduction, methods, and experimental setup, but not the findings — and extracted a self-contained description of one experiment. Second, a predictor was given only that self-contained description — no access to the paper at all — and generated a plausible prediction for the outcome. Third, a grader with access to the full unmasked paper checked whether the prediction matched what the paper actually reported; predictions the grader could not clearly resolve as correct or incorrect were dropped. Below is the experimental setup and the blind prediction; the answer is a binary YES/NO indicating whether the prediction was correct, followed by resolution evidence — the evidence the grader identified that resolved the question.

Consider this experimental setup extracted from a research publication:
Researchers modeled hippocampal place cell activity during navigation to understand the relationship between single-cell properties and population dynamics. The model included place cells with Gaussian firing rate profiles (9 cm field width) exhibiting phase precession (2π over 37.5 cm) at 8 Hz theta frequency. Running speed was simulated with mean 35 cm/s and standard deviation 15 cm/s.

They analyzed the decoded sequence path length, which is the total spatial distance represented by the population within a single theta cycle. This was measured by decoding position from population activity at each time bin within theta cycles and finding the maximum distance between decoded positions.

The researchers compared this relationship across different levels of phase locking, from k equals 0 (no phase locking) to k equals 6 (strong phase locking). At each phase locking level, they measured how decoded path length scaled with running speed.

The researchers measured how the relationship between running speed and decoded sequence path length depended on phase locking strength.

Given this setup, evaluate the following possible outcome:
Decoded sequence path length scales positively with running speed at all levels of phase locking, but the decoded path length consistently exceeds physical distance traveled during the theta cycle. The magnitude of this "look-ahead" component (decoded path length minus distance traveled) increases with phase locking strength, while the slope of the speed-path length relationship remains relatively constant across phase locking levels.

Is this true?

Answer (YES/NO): NO